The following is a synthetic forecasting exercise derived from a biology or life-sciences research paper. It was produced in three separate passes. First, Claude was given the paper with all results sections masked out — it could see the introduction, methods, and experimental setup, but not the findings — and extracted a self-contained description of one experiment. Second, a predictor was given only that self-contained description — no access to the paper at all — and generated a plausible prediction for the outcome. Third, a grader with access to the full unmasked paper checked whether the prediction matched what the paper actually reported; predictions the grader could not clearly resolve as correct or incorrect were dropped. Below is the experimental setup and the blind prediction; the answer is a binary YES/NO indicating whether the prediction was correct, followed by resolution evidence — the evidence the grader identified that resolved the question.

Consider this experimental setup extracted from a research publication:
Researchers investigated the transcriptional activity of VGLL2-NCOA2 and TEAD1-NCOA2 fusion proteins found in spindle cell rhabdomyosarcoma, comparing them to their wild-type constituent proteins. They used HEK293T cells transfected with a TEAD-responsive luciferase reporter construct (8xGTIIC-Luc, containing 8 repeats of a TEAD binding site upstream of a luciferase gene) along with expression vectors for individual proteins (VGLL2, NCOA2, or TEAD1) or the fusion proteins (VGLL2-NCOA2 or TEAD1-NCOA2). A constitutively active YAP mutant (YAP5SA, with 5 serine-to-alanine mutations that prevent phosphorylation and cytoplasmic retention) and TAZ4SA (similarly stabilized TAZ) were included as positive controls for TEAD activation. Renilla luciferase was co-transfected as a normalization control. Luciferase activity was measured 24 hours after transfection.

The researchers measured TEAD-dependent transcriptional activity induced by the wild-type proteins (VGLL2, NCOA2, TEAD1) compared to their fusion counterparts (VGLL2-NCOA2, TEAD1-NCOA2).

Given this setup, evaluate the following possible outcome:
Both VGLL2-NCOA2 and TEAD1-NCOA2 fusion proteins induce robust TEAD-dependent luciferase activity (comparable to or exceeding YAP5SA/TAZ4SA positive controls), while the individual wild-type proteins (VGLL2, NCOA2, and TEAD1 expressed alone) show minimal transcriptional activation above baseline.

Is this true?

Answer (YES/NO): YES